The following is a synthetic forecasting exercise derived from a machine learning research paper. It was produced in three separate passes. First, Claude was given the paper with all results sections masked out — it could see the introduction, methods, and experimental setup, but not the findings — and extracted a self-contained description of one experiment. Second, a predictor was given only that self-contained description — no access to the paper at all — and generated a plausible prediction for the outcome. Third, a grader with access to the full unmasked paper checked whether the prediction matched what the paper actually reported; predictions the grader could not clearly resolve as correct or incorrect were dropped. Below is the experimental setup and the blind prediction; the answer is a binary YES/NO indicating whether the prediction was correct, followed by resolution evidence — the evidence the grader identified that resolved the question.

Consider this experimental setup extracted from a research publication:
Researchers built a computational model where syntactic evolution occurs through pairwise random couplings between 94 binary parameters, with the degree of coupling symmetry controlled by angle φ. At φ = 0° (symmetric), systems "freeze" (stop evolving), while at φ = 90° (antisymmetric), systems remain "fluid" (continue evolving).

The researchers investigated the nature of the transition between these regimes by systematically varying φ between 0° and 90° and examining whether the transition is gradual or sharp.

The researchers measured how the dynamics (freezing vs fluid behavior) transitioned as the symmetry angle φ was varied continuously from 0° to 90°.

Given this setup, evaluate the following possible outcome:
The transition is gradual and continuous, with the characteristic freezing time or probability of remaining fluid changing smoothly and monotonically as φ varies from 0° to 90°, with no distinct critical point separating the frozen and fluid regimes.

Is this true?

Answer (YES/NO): NO